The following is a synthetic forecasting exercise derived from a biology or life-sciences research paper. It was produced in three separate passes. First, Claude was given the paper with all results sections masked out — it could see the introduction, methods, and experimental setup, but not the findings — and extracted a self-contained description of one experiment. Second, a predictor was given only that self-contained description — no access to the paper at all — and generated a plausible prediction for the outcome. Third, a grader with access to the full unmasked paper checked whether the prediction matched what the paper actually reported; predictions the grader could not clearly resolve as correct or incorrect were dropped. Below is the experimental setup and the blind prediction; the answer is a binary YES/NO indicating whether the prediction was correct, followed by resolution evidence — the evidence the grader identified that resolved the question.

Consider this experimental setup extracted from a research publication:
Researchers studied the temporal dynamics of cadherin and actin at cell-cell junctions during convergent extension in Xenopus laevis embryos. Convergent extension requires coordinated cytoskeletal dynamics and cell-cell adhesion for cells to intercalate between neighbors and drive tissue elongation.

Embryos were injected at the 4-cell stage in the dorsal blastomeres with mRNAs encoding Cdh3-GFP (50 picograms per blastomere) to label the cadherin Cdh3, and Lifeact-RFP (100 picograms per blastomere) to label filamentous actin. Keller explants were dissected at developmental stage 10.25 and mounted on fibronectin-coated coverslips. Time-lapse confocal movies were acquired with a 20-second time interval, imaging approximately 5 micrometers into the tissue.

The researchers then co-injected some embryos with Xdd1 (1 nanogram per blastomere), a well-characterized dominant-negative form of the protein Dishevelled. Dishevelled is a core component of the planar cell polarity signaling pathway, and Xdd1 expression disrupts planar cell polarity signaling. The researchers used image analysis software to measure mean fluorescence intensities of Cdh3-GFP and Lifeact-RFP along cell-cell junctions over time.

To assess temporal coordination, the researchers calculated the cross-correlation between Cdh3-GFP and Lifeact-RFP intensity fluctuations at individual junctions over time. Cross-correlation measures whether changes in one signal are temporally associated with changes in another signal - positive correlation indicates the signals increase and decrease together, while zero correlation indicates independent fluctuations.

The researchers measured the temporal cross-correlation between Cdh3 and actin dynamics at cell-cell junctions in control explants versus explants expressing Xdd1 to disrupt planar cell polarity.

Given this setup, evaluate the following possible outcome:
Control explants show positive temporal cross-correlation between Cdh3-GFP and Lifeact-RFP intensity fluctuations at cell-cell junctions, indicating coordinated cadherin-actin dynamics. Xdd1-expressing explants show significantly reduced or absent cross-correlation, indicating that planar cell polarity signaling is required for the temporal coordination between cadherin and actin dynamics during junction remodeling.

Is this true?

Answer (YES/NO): YES